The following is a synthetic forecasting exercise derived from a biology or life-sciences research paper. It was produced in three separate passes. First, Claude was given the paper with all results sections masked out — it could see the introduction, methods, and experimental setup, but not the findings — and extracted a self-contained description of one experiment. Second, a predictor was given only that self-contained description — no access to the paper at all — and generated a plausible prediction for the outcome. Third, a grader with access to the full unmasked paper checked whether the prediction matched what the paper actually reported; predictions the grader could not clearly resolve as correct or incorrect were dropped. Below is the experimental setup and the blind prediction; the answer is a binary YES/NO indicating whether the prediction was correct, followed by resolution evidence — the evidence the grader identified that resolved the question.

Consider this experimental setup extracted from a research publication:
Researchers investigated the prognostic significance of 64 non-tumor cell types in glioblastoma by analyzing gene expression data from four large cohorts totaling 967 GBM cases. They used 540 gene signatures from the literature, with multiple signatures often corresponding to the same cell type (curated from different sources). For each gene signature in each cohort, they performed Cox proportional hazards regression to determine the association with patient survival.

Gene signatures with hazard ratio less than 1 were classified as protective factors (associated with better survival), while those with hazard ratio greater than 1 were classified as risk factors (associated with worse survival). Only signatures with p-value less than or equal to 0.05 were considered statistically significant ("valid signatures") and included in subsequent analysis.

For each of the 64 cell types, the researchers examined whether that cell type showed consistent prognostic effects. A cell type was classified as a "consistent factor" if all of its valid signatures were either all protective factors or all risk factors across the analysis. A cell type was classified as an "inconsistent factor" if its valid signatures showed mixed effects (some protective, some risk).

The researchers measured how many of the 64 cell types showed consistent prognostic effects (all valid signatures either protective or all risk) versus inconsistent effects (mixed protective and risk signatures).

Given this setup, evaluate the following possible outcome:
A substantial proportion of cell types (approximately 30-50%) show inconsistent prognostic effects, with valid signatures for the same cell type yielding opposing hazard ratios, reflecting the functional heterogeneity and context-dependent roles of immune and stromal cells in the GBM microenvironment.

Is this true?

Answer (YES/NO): YES